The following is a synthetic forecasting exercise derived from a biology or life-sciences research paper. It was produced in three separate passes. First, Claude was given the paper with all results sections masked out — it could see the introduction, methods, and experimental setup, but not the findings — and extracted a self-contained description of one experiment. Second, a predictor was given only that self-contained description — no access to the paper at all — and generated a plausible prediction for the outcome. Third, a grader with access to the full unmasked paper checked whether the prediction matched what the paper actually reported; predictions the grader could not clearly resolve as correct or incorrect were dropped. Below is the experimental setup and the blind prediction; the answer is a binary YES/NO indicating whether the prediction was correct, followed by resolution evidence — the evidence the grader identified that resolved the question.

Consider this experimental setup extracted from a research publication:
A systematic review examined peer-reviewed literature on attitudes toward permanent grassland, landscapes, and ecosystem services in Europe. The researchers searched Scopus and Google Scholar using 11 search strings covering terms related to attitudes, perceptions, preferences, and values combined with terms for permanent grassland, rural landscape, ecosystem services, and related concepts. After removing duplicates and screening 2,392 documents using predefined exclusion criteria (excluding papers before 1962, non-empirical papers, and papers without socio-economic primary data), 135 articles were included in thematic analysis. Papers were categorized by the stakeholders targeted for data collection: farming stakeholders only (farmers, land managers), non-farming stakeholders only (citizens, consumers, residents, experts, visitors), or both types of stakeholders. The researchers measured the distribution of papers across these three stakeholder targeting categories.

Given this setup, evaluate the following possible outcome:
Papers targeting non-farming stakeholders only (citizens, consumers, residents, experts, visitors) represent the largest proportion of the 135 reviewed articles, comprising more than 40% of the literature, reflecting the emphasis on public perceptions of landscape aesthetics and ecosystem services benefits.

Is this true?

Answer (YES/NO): NO